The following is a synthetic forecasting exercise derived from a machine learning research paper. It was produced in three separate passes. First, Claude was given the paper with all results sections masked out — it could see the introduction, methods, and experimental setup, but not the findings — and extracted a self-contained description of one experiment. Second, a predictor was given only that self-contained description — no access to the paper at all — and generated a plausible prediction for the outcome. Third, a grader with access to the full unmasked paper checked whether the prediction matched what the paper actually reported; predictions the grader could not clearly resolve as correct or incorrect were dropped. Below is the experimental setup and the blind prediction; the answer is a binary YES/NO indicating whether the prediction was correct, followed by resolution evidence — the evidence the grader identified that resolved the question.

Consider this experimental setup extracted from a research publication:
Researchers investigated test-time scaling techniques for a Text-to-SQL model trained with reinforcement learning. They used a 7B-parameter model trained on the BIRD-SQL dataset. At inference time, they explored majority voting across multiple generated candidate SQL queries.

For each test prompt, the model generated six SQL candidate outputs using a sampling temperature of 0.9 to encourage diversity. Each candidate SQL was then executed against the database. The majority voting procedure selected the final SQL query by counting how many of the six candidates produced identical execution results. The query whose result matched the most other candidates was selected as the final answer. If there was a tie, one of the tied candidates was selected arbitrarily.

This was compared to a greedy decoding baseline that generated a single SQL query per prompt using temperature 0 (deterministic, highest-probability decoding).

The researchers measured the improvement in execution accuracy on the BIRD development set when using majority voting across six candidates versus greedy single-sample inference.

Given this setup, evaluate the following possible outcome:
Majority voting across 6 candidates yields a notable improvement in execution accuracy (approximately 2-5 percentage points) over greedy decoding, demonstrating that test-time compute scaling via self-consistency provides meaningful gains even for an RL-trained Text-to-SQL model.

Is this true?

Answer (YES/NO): NO